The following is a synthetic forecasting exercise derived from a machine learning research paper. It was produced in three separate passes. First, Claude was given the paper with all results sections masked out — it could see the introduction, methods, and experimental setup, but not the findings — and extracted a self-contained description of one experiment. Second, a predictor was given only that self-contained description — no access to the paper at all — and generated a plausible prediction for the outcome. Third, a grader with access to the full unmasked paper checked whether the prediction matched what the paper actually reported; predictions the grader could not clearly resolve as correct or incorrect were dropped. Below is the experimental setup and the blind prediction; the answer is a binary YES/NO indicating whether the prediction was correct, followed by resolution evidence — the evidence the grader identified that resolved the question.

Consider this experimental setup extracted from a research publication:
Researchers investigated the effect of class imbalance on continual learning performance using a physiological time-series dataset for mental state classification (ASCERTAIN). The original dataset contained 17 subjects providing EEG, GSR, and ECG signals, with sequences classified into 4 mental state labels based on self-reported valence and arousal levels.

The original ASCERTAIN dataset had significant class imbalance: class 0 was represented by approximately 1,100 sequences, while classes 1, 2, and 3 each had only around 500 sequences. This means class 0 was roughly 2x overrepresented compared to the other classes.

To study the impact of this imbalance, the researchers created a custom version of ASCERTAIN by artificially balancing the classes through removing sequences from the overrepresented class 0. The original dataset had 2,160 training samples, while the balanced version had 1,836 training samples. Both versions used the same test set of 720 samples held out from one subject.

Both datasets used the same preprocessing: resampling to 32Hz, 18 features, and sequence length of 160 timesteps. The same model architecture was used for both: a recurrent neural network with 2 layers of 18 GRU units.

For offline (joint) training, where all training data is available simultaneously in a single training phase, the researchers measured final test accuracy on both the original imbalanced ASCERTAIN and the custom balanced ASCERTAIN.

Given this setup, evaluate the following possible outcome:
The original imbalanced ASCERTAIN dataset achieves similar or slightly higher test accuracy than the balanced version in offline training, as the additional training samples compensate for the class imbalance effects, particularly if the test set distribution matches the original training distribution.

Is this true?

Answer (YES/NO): NO